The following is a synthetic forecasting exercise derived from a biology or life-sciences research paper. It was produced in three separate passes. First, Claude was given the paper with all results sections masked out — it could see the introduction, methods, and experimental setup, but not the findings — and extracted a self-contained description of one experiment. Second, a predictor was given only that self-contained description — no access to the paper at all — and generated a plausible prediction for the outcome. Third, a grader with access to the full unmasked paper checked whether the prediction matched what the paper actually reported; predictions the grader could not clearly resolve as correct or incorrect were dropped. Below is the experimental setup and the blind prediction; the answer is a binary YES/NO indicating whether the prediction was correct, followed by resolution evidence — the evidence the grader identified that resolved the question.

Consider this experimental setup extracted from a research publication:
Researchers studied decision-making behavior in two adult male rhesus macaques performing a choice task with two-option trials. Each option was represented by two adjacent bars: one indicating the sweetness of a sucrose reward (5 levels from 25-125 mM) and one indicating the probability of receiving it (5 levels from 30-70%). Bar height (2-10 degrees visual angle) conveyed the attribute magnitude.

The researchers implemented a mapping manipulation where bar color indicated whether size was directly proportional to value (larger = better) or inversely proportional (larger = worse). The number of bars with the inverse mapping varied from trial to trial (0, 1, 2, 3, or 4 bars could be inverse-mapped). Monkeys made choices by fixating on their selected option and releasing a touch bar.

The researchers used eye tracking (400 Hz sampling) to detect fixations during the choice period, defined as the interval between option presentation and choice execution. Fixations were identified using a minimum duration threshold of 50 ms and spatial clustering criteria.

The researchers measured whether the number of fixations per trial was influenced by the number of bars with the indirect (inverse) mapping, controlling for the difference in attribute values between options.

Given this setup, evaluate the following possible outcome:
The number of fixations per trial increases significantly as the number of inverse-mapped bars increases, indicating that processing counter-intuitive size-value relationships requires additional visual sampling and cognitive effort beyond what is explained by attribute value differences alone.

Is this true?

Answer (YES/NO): NO